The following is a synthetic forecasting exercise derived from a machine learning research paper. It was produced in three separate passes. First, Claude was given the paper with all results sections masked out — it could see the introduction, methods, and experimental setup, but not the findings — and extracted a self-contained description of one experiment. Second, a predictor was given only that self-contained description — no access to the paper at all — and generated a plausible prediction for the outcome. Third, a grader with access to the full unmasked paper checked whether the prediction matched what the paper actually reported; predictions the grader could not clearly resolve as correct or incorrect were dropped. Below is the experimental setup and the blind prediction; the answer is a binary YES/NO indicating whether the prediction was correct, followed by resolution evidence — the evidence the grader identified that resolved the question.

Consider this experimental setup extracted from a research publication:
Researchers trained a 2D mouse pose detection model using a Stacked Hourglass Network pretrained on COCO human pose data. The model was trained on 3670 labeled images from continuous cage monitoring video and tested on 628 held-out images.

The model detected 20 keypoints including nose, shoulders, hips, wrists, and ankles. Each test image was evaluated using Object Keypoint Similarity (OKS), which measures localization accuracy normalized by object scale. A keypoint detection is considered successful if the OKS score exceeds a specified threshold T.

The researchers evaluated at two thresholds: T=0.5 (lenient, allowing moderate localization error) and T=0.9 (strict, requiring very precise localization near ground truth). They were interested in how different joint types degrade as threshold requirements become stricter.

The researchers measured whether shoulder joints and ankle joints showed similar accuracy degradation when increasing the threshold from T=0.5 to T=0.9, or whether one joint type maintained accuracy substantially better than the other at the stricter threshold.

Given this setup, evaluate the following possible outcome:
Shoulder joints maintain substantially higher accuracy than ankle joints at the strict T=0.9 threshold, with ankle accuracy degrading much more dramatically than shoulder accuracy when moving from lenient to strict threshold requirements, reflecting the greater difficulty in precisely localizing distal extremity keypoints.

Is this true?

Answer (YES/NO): YES